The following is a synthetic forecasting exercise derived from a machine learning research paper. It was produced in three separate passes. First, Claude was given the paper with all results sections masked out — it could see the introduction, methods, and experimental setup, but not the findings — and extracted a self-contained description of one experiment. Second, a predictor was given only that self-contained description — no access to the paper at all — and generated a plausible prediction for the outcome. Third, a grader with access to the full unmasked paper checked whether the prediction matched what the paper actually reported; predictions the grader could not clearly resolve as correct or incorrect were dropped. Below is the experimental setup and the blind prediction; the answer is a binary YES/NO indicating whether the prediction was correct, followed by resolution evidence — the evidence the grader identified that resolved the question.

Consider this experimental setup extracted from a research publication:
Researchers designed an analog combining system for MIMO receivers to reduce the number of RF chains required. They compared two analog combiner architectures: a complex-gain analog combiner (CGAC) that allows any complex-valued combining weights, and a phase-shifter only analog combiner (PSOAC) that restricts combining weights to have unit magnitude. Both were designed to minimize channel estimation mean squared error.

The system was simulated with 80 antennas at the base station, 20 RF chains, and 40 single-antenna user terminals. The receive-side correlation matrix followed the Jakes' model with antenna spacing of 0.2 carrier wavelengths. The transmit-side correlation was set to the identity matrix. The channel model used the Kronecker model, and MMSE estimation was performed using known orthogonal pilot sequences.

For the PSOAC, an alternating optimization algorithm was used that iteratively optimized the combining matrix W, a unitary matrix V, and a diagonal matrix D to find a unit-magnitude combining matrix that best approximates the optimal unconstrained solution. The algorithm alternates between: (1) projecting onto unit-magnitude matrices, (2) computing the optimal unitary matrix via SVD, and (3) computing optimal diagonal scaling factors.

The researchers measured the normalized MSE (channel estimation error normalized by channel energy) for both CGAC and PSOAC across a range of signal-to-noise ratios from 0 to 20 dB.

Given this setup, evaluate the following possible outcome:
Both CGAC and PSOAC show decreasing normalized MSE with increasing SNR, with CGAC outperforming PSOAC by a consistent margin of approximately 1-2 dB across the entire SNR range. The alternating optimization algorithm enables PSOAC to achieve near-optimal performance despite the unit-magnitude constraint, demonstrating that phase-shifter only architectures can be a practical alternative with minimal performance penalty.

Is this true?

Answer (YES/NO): NO